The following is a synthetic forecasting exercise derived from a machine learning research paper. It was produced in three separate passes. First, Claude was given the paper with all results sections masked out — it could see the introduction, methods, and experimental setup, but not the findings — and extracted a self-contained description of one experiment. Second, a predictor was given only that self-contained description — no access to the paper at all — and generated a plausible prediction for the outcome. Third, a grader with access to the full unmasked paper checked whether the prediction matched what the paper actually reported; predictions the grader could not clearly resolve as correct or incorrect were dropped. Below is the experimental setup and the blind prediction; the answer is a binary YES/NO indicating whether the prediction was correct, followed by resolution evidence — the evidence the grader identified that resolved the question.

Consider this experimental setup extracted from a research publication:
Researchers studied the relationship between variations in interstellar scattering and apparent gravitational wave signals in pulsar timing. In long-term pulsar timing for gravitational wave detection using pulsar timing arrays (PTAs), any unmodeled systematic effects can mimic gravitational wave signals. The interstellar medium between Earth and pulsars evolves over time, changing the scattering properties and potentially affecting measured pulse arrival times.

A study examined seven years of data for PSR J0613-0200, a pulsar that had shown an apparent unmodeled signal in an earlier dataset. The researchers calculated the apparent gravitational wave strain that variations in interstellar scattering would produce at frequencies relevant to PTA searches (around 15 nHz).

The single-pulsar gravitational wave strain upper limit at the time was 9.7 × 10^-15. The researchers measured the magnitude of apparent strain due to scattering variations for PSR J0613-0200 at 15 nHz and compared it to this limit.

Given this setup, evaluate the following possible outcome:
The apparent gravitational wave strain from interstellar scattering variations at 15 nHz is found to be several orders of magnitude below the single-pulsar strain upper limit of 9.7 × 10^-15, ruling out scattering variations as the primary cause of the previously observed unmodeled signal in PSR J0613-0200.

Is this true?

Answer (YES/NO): NO